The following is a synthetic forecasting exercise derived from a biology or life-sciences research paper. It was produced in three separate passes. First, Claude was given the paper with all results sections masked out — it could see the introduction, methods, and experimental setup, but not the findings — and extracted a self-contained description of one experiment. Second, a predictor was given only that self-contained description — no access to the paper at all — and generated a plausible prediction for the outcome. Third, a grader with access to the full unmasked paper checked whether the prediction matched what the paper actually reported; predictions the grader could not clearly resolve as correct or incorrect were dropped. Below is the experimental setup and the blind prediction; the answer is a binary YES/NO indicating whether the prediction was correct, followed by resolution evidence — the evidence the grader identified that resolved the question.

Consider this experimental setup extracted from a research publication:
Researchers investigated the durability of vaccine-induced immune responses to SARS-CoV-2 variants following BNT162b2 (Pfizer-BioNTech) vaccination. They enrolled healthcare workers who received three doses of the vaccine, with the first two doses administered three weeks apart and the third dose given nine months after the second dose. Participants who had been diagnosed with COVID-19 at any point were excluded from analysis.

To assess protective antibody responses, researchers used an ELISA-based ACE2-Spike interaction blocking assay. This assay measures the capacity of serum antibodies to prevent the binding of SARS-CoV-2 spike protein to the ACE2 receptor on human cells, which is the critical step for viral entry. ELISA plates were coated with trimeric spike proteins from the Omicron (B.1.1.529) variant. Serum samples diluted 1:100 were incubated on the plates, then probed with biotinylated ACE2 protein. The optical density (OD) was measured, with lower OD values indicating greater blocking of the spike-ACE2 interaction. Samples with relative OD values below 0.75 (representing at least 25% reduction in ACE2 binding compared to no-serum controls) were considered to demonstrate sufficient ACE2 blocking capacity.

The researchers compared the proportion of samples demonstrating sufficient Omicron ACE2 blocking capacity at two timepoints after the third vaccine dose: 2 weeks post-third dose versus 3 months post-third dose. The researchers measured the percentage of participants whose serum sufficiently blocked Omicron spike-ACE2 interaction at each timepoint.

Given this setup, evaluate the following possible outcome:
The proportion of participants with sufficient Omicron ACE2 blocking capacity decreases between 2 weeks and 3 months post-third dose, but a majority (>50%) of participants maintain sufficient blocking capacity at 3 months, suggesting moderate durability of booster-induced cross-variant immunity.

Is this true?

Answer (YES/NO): YES